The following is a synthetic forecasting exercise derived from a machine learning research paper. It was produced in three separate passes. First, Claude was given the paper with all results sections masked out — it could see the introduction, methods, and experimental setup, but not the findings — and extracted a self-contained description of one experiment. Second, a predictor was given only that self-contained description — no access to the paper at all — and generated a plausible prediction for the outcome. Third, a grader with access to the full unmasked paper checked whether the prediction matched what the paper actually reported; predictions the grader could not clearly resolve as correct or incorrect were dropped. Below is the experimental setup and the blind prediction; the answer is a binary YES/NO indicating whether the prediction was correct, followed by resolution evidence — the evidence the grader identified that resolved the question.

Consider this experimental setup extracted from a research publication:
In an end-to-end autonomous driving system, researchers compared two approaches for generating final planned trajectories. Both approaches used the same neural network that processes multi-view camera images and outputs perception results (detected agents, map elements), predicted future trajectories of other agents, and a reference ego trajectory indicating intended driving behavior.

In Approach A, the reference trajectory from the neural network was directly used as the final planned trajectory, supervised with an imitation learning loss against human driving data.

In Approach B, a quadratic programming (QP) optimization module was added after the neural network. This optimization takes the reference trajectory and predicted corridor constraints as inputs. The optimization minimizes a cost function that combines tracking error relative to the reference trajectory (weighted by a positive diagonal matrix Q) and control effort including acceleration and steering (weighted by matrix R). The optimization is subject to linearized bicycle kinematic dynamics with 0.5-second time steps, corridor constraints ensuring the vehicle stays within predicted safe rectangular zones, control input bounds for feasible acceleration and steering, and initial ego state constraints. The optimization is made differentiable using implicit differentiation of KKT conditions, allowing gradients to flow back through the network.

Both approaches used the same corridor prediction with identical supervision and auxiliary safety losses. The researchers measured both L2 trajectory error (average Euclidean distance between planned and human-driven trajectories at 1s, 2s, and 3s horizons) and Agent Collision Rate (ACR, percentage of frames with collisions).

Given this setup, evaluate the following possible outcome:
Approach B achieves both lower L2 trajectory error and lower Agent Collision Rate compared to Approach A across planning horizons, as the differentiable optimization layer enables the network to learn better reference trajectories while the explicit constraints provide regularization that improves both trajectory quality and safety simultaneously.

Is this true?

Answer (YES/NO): NO